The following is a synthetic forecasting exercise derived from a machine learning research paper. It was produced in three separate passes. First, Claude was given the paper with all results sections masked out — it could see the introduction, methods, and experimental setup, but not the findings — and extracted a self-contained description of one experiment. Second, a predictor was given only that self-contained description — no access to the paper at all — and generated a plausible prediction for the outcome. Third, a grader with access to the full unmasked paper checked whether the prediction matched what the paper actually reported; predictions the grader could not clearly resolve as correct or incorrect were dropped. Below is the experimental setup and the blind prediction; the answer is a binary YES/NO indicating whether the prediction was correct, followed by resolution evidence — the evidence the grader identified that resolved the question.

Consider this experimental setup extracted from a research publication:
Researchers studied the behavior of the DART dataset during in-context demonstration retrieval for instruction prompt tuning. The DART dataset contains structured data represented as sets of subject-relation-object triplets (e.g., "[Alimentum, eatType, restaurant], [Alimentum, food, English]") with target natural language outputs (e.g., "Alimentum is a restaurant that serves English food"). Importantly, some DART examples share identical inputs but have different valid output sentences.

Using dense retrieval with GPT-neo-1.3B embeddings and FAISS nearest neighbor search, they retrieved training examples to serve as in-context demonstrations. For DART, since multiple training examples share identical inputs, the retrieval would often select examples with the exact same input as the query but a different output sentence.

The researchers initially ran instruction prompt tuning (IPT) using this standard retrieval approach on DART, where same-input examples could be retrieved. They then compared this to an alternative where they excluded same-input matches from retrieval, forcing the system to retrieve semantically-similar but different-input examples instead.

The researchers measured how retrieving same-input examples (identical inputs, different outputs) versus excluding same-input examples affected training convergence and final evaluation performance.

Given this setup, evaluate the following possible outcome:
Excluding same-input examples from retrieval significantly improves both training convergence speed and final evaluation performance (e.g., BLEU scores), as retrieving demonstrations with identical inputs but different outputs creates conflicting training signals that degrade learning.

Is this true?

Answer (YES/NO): YES